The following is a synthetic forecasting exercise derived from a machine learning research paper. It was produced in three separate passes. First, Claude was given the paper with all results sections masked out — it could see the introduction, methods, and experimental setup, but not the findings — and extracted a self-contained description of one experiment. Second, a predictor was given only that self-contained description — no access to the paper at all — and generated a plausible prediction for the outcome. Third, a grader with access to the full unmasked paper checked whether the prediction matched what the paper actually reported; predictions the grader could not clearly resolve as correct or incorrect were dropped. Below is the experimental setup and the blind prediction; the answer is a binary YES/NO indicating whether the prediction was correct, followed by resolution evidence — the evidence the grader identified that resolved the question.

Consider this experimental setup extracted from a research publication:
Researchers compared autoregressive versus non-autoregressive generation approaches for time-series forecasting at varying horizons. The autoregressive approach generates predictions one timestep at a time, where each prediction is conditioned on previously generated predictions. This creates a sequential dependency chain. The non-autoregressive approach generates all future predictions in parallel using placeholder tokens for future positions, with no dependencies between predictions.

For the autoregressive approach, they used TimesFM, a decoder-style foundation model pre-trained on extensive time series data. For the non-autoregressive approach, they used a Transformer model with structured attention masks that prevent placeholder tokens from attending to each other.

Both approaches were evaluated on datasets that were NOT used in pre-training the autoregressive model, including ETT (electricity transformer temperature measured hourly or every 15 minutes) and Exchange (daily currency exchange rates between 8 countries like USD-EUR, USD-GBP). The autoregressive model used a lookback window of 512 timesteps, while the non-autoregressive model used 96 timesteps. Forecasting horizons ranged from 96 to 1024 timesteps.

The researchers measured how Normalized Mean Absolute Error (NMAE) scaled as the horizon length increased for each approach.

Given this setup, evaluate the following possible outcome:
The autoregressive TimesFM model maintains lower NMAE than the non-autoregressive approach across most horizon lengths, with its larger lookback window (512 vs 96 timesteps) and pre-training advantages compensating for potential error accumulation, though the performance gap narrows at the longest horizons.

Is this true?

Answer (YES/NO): NO